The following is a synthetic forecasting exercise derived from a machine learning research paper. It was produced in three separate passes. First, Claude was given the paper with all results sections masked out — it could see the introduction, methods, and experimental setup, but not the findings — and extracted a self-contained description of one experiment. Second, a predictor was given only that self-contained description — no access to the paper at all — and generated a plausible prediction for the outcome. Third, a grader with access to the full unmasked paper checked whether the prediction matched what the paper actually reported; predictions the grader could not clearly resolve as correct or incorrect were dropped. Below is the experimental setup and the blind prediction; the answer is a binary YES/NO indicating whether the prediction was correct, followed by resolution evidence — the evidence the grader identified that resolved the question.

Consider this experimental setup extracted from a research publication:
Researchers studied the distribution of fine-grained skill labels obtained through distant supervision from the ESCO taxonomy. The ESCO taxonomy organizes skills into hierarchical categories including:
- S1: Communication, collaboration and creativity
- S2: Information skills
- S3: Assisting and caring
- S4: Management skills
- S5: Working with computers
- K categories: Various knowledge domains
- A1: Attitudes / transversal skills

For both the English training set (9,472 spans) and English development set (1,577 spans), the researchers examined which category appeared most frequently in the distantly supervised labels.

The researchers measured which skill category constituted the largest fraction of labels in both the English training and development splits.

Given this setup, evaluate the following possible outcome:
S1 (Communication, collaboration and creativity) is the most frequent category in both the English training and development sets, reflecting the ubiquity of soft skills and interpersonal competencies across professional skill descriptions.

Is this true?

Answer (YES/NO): YES